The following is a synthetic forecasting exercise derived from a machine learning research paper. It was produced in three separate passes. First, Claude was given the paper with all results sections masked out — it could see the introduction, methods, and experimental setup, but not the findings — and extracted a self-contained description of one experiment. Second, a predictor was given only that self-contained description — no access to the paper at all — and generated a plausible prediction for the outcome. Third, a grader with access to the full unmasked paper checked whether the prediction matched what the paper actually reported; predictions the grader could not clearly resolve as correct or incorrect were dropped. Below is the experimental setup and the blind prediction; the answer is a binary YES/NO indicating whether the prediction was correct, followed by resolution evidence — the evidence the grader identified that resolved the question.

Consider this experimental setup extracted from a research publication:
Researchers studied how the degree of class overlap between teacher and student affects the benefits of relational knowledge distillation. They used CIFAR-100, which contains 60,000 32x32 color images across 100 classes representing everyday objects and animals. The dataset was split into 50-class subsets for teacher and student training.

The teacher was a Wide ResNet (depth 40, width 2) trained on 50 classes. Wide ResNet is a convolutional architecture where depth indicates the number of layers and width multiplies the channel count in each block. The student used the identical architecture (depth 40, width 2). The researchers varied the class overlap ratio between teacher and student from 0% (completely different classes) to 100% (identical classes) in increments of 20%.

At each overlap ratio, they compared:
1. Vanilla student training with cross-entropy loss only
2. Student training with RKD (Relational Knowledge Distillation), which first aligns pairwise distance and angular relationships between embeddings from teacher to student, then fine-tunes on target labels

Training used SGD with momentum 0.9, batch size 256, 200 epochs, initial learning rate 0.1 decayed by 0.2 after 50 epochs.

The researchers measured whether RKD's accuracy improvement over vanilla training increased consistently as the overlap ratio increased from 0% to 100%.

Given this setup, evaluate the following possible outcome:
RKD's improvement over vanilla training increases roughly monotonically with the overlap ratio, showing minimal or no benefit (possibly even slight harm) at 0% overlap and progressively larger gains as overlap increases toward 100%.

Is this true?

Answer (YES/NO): NO